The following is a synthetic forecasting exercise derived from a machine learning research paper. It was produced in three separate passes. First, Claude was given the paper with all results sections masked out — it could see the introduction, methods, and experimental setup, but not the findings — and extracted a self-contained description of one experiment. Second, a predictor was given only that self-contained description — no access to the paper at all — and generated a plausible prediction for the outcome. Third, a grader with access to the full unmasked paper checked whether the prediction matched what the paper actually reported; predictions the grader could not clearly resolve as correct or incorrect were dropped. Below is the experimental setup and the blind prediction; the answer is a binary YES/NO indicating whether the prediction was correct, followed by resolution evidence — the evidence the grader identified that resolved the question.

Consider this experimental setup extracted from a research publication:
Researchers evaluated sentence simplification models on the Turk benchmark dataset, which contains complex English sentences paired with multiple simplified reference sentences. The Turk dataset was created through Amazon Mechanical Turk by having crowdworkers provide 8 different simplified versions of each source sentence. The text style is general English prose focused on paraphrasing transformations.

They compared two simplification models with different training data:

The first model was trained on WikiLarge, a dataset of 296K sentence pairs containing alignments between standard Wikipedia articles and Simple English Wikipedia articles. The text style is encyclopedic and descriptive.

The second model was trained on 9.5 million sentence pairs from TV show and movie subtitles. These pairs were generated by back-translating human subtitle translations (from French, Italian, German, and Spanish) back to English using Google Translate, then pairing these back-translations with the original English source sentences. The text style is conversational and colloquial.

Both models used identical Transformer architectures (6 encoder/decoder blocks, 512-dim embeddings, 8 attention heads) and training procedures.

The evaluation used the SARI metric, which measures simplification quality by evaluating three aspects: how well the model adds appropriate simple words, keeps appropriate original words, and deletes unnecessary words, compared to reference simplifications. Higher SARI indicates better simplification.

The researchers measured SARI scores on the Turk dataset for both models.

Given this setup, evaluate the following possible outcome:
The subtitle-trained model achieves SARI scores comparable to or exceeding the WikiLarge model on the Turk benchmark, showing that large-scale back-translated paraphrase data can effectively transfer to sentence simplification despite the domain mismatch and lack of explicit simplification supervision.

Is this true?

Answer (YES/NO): NO